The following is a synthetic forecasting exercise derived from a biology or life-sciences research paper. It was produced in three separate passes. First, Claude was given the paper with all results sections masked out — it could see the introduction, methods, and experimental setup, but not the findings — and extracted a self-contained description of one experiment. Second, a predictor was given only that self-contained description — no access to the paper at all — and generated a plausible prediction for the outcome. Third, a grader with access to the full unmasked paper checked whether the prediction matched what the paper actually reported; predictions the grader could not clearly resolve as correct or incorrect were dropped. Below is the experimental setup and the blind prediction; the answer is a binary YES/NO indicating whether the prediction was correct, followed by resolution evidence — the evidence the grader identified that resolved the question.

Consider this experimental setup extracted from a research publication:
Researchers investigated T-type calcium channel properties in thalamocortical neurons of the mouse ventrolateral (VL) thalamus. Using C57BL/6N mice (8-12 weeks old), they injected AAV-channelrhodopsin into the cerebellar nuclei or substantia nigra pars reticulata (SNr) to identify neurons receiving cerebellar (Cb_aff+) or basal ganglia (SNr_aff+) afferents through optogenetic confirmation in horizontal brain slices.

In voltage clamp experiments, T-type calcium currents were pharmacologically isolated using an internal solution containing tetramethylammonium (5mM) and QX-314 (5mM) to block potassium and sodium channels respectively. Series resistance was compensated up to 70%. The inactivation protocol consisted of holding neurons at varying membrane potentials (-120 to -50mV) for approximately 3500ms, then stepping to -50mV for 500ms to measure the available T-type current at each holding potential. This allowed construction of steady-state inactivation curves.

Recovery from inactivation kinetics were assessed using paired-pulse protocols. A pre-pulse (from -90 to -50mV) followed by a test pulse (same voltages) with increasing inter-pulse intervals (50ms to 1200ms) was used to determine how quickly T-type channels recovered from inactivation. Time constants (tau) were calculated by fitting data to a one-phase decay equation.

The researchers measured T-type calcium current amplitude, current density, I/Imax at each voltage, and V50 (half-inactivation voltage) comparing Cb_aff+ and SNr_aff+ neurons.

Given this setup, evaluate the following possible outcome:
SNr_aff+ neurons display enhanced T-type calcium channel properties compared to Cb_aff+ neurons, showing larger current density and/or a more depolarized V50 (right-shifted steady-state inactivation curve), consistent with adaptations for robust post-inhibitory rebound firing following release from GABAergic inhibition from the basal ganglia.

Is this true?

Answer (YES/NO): NO